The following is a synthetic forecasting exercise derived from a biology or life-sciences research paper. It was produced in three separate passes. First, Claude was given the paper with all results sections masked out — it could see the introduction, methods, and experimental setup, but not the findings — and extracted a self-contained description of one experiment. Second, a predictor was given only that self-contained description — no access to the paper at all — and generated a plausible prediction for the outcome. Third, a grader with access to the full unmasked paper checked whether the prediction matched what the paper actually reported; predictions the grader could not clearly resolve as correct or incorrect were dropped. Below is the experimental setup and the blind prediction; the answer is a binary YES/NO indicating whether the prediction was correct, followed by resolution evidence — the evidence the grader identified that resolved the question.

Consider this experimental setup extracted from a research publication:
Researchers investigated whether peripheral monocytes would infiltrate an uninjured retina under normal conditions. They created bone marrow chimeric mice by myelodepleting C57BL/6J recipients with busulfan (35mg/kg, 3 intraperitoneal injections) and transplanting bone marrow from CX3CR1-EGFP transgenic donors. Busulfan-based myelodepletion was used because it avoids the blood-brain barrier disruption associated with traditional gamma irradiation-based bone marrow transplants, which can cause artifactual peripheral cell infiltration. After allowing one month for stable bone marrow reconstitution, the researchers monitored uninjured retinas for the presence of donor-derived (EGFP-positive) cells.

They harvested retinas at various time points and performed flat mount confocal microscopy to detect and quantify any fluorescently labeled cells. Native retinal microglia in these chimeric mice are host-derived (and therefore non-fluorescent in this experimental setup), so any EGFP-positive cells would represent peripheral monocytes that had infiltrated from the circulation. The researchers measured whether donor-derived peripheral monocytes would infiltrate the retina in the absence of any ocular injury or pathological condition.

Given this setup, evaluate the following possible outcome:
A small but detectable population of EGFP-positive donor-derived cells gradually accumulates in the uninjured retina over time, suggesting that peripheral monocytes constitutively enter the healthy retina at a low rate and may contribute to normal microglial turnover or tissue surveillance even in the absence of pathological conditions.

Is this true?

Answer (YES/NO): NO